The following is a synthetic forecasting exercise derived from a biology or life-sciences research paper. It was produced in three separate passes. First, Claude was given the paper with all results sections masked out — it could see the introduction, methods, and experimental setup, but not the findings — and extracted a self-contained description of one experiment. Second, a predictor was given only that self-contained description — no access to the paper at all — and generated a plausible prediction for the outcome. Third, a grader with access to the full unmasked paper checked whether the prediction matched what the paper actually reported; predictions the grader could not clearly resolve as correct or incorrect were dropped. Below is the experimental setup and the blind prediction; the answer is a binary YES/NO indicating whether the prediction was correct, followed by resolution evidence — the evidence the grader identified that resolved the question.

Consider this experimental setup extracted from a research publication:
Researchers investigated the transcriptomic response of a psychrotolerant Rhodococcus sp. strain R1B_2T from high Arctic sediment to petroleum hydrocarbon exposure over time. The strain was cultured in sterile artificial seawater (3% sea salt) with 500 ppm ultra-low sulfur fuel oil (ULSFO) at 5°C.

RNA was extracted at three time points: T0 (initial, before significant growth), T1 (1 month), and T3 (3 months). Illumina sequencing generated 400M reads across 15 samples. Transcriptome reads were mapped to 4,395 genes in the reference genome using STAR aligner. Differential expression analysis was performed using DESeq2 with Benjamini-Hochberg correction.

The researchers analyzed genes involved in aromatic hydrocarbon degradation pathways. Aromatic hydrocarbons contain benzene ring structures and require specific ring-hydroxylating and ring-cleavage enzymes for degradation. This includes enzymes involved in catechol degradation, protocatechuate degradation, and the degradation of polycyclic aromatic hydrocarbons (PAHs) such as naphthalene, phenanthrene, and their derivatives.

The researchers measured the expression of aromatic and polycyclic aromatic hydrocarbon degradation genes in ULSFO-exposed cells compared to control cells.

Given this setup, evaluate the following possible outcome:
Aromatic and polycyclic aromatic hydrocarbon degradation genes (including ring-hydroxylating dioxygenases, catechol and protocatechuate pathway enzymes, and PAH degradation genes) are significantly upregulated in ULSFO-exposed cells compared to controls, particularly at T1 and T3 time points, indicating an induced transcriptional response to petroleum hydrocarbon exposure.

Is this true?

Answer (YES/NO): NO